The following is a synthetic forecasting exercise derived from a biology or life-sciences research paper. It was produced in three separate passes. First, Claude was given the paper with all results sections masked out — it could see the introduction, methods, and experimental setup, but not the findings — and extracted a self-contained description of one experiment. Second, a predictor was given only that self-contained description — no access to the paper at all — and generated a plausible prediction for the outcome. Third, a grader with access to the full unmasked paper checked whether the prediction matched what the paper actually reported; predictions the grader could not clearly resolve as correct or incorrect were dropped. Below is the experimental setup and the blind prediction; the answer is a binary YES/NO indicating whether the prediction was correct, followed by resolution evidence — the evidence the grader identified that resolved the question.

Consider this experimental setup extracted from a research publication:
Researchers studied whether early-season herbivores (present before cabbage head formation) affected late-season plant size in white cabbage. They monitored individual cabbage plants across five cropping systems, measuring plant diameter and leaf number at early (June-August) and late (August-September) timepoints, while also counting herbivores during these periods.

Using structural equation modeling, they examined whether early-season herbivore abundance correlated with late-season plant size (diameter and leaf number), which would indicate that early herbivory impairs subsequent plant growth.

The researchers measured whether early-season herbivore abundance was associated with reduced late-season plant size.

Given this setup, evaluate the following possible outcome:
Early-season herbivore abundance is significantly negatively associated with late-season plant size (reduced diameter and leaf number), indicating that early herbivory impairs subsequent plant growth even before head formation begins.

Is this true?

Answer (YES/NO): NO